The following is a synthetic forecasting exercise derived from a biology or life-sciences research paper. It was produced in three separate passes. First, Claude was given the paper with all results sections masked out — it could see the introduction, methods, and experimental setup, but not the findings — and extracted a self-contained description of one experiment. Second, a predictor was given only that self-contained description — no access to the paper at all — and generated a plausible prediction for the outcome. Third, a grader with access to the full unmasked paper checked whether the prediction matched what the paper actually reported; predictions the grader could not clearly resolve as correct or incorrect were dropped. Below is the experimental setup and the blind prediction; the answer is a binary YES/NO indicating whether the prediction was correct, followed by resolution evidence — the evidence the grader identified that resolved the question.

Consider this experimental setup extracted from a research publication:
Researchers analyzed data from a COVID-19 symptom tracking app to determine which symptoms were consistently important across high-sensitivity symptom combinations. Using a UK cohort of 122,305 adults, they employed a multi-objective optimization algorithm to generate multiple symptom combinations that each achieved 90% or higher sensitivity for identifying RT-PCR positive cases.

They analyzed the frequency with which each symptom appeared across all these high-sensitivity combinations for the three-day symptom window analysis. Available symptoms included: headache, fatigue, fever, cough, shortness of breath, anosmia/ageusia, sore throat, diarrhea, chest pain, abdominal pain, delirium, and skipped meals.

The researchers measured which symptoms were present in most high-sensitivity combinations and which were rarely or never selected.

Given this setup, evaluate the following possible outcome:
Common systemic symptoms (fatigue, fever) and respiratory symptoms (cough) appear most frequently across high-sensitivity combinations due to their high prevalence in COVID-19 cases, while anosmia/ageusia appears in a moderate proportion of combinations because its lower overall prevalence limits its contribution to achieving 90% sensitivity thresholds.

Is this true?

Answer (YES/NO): NO